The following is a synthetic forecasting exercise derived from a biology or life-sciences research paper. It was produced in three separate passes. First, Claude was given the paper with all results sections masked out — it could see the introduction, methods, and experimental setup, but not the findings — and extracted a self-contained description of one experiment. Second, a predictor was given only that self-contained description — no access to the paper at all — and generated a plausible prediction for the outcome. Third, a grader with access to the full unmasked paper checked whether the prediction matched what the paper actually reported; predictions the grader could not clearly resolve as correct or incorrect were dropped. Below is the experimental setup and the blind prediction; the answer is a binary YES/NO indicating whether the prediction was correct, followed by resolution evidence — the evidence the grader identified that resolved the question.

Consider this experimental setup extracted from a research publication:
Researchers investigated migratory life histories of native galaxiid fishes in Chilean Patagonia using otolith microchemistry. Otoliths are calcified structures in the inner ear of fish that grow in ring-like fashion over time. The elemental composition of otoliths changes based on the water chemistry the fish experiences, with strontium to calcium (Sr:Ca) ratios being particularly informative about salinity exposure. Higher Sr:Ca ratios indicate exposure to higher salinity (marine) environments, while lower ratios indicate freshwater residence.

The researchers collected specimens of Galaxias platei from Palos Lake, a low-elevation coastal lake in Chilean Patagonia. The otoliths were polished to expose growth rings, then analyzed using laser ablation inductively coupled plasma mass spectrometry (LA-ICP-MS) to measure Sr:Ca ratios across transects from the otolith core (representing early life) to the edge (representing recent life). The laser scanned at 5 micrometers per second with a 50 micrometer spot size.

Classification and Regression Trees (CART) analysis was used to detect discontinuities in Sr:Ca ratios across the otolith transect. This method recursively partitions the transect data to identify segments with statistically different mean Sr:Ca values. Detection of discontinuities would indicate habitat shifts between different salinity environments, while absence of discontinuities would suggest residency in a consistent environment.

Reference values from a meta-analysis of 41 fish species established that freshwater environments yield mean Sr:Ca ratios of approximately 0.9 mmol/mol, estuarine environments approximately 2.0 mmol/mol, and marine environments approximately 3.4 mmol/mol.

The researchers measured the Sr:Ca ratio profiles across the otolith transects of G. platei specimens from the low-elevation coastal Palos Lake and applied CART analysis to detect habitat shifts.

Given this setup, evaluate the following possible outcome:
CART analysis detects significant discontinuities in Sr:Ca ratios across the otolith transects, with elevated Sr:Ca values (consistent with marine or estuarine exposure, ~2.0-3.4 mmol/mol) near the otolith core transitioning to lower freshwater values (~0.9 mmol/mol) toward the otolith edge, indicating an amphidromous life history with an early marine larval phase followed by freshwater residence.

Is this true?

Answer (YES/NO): NO